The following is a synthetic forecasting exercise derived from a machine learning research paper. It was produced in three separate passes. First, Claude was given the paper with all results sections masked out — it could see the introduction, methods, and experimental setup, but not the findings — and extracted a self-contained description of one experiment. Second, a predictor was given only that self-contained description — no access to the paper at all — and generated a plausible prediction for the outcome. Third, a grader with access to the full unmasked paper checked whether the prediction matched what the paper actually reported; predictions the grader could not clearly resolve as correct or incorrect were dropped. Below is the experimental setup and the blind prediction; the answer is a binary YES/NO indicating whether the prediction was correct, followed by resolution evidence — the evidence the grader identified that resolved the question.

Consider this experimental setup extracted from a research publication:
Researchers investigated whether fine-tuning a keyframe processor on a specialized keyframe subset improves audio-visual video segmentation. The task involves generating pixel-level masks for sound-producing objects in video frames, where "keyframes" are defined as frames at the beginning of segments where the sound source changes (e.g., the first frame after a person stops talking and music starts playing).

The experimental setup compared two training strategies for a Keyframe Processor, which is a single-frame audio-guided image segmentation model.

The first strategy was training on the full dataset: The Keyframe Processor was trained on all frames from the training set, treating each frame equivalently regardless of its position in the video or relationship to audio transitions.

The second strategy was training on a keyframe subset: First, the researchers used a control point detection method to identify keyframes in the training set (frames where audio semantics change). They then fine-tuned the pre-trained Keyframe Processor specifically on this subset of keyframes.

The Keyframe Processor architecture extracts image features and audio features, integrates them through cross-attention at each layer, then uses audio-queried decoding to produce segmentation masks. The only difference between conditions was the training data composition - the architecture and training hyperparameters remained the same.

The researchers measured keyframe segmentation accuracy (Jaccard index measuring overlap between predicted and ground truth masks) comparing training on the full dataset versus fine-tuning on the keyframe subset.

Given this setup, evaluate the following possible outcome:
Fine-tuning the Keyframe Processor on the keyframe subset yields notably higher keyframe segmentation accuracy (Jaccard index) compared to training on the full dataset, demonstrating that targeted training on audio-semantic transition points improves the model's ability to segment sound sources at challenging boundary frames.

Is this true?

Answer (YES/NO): YES